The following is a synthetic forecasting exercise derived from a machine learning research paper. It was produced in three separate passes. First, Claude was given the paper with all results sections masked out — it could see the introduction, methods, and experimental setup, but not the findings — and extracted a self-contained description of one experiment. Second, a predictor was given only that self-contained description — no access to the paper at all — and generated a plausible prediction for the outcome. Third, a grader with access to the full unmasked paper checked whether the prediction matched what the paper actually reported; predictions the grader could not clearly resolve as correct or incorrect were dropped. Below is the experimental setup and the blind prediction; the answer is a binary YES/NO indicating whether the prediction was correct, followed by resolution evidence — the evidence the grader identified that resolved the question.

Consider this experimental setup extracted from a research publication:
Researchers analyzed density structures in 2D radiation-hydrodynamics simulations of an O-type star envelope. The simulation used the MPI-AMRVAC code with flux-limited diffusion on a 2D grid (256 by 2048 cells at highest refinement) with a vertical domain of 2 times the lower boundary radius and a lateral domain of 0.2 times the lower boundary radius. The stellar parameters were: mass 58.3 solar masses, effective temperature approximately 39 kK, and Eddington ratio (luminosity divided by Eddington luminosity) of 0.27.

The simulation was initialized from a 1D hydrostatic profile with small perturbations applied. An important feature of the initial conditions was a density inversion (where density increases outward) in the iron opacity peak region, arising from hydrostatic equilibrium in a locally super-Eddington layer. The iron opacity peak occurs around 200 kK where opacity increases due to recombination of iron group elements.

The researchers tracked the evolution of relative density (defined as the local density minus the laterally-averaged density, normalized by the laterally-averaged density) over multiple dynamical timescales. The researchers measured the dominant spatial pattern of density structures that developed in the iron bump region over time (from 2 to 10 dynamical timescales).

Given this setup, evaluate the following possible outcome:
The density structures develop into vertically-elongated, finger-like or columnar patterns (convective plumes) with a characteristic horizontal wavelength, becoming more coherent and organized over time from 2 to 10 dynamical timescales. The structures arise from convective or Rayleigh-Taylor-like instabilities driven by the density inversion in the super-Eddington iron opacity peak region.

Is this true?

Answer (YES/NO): NO